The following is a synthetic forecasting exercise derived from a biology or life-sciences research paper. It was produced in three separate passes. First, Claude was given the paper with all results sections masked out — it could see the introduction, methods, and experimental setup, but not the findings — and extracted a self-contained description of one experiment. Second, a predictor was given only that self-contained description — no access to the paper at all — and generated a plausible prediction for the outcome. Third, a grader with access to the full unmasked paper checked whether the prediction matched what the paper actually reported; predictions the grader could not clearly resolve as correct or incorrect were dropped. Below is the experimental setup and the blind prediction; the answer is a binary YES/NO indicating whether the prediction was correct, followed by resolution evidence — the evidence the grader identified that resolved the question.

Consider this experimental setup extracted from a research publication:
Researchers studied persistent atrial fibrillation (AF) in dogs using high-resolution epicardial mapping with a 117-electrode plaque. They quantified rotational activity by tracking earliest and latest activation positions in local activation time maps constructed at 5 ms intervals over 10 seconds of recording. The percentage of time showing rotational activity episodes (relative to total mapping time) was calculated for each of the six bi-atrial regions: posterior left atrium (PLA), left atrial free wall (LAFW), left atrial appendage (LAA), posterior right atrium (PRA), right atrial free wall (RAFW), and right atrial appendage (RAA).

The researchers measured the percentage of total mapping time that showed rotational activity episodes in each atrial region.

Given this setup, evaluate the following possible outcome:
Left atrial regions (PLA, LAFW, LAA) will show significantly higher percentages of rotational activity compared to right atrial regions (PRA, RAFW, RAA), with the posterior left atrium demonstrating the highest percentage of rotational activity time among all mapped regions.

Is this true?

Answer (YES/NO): NO